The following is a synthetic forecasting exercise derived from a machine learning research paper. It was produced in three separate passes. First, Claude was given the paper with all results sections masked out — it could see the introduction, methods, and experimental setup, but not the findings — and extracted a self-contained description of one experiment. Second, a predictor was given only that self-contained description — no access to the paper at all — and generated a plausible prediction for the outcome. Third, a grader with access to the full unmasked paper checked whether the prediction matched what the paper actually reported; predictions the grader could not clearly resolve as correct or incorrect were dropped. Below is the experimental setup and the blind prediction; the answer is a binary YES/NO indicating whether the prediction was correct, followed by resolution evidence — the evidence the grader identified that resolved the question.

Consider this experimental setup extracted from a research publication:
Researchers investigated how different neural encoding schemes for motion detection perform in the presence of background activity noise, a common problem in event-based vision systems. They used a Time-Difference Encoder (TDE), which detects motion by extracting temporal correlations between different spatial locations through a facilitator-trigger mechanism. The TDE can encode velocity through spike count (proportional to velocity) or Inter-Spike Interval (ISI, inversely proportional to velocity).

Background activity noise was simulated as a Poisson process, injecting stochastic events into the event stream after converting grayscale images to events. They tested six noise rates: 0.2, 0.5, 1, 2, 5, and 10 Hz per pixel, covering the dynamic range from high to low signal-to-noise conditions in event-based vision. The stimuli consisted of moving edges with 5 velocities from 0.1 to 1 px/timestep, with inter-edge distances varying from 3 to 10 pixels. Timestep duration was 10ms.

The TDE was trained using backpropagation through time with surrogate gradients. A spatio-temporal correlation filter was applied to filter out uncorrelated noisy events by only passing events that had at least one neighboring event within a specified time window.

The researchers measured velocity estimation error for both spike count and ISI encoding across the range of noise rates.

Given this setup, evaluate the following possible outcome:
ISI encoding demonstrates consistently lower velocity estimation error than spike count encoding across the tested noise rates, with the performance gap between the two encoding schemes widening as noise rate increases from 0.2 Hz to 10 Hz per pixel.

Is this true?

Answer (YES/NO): NO